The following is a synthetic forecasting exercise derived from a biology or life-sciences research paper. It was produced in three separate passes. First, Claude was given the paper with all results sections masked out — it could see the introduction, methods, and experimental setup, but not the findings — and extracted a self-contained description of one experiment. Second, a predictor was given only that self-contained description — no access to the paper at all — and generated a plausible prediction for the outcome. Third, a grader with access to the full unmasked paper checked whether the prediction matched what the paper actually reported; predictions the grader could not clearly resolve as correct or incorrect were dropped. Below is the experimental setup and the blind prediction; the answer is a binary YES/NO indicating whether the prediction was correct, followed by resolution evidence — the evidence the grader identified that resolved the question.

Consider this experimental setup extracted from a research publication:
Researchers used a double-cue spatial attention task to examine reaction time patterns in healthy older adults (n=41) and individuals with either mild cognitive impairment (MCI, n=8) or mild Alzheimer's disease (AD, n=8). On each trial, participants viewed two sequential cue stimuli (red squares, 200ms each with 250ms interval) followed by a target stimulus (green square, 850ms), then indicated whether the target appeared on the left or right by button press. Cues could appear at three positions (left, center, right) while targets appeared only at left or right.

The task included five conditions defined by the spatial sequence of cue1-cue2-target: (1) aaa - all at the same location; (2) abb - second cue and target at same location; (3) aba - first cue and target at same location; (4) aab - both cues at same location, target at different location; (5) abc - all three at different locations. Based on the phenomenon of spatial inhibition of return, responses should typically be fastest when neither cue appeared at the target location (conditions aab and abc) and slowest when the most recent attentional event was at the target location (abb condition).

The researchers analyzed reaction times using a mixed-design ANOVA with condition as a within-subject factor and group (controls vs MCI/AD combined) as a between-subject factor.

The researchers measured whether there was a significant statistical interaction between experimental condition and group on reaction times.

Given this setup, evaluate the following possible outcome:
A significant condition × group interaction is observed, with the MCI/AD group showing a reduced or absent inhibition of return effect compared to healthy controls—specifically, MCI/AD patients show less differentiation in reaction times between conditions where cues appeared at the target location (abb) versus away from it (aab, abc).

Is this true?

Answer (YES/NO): NO